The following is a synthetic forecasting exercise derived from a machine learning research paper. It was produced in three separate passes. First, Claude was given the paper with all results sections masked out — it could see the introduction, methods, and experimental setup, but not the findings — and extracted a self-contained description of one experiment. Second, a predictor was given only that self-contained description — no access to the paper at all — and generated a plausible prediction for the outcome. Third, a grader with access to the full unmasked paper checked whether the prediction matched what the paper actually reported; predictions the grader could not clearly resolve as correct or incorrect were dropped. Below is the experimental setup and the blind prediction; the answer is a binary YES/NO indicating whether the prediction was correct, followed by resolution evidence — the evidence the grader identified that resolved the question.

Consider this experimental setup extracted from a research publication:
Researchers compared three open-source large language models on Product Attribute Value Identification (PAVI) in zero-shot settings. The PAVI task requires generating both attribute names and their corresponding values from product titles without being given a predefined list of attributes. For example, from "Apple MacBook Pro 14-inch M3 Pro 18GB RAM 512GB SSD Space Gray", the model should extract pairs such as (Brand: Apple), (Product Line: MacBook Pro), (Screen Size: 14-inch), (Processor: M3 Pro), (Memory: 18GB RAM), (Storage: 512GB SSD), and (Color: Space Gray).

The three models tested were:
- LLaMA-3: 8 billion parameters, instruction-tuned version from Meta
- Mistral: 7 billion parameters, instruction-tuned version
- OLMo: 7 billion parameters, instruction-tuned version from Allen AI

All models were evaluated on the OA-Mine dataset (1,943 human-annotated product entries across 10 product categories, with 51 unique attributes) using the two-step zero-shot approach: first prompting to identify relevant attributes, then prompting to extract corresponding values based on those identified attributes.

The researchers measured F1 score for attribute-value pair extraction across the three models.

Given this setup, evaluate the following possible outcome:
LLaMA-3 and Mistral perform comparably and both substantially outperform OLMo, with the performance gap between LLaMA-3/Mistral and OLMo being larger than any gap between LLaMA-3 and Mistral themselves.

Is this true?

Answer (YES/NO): YES